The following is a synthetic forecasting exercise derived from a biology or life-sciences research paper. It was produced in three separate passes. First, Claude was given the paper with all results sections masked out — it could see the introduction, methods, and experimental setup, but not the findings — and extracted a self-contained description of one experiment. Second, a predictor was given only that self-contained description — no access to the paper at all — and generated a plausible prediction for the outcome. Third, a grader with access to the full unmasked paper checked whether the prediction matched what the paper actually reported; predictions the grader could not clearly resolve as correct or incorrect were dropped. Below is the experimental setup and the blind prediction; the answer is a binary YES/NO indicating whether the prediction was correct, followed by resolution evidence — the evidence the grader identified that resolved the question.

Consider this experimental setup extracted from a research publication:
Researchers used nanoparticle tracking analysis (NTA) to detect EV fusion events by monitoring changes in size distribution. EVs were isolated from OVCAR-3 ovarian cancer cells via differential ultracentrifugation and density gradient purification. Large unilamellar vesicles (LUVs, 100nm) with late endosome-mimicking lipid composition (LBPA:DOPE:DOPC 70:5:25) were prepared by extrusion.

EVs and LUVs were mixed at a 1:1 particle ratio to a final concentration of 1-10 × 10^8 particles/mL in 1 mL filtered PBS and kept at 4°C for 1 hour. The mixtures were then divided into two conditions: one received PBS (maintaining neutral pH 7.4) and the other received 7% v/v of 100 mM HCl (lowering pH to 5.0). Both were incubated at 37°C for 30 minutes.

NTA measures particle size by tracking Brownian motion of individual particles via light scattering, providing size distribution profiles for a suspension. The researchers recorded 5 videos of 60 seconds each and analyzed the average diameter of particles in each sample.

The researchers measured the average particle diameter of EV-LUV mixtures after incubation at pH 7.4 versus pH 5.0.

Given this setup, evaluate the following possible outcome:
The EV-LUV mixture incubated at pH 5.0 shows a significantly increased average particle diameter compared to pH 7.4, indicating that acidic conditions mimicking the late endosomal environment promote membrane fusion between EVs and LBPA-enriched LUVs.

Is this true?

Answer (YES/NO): YES